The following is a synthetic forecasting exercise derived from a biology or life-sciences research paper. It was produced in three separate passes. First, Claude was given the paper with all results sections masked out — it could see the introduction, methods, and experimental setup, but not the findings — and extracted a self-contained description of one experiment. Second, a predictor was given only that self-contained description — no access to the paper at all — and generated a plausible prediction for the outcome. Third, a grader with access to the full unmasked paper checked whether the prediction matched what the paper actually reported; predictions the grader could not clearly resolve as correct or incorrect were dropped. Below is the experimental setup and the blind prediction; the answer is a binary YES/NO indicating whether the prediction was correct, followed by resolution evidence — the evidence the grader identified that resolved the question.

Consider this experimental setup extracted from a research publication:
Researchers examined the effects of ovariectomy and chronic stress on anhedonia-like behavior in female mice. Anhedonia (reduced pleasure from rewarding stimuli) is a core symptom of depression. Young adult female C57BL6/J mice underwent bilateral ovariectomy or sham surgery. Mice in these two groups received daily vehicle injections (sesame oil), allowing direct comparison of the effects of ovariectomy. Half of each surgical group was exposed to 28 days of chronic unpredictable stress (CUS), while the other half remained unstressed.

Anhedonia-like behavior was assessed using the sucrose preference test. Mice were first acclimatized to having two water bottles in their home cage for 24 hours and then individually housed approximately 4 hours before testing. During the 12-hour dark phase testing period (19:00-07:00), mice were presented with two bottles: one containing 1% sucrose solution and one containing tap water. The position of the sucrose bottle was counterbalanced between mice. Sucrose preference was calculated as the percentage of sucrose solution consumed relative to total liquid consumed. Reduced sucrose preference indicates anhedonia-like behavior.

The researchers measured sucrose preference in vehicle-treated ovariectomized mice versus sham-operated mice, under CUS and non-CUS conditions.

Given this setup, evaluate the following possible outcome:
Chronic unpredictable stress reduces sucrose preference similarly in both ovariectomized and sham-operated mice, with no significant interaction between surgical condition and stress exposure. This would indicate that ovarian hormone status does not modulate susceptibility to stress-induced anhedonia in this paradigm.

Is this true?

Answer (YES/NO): NO